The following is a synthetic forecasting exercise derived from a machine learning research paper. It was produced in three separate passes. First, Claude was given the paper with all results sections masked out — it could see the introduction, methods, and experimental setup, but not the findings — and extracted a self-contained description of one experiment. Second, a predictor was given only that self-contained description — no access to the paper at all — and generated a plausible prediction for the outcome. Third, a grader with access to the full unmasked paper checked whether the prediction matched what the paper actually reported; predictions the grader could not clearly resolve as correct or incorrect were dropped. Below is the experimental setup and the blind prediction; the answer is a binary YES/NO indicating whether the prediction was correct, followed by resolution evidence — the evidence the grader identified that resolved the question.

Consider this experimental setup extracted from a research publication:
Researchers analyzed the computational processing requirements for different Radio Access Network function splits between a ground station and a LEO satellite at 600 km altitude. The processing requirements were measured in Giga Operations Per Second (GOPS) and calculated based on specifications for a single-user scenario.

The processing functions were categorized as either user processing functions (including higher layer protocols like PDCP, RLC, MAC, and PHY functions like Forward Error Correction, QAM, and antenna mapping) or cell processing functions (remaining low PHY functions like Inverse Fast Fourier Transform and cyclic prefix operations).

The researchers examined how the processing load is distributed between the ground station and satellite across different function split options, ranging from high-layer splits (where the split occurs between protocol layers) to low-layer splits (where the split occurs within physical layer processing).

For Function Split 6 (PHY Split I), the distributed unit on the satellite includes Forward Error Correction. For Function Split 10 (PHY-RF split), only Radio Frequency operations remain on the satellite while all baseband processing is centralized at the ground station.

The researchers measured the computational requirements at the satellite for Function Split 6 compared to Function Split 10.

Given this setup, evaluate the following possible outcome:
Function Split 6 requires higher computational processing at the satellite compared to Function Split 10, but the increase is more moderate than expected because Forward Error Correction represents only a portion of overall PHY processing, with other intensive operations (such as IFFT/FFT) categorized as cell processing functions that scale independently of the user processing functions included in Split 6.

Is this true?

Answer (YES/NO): YES